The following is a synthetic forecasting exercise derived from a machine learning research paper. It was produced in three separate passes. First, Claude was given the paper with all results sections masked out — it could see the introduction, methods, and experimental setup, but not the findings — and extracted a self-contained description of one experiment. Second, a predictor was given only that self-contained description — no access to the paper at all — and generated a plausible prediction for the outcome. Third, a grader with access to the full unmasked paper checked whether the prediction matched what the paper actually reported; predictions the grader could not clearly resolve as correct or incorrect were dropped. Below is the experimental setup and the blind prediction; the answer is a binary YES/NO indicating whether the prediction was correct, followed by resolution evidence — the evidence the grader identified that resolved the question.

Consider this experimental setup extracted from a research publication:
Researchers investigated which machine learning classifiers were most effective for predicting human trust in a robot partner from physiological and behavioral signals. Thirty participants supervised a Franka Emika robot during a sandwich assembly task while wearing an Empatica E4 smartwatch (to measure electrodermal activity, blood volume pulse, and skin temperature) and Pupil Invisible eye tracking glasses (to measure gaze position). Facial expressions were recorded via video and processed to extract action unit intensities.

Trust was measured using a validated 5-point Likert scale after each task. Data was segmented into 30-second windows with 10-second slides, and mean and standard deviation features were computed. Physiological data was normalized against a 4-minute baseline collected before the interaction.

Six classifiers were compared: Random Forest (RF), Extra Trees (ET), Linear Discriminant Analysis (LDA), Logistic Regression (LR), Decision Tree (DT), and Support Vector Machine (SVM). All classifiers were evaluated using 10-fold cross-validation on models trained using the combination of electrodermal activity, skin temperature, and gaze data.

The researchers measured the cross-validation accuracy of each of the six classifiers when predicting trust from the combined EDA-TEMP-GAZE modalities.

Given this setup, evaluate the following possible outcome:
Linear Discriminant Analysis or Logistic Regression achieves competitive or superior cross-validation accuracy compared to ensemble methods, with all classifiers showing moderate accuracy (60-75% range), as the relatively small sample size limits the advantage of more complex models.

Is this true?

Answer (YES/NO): NO